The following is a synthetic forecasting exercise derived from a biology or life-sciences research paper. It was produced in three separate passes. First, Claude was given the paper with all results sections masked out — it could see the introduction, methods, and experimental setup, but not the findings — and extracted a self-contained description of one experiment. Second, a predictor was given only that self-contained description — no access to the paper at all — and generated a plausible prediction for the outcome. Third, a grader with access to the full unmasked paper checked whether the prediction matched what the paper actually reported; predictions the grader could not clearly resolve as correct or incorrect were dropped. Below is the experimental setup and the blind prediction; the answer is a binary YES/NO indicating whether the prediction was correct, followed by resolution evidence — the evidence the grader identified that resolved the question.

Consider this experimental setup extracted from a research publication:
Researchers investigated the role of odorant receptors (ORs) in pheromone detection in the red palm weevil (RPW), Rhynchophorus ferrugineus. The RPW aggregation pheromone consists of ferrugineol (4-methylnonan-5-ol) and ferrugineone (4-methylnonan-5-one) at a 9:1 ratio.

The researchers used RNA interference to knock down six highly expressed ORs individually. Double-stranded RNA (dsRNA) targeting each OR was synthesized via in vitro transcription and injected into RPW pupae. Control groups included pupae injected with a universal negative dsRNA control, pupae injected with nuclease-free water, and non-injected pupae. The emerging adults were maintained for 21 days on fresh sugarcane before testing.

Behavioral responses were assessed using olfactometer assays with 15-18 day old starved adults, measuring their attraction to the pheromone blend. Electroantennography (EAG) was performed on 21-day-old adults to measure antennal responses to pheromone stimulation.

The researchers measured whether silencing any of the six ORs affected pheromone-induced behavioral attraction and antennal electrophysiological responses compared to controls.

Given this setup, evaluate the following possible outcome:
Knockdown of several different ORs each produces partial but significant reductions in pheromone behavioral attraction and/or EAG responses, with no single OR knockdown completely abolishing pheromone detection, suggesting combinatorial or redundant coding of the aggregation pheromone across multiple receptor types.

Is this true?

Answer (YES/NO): NO